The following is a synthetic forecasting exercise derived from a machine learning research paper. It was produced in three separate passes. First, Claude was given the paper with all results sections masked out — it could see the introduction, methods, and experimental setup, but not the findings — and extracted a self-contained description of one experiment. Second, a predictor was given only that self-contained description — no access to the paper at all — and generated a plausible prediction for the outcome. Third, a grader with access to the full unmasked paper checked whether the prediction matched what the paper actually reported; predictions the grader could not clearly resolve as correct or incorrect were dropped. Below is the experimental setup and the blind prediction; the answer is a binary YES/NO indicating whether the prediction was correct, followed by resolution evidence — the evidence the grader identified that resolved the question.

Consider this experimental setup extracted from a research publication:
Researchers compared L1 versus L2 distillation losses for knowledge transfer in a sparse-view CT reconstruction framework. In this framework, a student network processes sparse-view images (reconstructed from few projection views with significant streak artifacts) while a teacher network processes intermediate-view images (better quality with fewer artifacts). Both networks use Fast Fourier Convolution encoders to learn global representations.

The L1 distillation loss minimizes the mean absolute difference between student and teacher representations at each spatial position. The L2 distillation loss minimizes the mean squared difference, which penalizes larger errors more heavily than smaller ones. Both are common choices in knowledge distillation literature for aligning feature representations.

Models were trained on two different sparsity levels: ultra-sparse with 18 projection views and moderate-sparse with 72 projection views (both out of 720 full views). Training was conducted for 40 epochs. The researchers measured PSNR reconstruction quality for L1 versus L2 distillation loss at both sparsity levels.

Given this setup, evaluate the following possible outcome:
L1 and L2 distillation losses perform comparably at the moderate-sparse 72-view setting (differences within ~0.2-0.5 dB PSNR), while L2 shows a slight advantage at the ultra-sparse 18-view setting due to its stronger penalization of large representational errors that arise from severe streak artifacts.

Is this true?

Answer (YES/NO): NO